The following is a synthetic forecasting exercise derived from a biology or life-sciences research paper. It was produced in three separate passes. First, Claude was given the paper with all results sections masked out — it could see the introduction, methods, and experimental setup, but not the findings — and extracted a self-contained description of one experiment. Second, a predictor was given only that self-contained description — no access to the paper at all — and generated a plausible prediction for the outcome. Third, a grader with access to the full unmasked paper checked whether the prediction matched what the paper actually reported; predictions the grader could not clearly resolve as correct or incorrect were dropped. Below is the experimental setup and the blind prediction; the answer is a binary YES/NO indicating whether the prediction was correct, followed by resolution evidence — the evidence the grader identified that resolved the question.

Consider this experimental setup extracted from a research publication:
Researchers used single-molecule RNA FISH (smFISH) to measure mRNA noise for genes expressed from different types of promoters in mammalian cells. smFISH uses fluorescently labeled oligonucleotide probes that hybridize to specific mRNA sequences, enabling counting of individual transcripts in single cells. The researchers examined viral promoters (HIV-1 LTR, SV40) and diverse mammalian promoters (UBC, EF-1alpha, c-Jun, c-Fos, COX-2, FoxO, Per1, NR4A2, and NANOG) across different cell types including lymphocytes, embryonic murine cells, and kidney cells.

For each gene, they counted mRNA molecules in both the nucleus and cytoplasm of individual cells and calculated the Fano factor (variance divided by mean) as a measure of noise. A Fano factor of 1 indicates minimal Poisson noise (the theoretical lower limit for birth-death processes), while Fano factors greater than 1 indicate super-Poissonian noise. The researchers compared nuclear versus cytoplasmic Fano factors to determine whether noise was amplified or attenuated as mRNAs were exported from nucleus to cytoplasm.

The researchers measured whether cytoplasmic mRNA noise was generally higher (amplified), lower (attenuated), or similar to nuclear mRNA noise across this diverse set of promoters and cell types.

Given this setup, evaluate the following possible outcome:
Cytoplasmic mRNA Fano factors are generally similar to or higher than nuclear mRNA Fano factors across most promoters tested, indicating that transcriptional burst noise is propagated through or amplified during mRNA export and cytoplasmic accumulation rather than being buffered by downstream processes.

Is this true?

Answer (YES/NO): YES